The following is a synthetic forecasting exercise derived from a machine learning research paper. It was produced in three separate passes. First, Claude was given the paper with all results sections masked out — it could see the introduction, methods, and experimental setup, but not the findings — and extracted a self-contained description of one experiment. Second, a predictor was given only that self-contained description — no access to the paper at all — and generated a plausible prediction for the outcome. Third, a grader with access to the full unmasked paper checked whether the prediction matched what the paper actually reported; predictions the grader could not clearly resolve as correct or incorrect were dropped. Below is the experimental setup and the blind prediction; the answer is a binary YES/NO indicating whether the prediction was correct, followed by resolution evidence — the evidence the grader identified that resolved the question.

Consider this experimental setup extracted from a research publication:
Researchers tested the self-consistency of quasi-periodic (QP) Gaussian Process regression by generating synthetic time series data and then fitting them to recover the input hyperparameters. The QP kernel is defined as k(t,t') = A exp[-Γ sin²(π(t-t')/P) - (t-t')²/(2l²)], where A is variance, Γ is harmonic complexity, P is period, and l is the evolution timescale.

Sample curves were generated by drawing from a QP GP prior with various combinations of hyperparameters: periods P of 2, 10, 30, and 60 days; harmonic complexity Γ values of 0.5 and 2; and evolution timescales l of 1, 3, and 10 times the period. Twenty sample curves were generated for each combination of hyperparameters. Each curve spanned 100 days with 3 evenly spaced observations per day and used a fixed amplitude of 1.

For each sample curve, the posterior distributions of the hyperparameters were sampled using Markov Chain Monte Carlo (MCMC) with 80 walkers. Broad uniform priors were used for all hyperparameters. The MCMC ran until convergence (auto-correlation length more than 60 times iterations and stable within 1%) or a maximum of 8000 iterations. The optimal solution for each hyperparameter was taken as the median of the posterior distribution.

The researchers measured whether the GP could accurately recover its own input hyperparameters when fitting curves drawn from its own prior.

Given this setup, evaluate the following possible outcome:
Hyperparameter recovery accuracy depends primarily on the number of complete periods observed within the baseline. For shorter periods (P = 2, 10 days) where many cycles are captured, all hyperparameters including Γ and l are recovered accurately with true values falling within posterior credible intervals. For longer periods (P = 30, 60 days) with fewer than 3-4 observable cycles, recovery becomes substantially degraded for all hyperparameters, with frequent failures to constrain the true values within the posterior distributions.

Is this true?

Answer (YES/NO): NO